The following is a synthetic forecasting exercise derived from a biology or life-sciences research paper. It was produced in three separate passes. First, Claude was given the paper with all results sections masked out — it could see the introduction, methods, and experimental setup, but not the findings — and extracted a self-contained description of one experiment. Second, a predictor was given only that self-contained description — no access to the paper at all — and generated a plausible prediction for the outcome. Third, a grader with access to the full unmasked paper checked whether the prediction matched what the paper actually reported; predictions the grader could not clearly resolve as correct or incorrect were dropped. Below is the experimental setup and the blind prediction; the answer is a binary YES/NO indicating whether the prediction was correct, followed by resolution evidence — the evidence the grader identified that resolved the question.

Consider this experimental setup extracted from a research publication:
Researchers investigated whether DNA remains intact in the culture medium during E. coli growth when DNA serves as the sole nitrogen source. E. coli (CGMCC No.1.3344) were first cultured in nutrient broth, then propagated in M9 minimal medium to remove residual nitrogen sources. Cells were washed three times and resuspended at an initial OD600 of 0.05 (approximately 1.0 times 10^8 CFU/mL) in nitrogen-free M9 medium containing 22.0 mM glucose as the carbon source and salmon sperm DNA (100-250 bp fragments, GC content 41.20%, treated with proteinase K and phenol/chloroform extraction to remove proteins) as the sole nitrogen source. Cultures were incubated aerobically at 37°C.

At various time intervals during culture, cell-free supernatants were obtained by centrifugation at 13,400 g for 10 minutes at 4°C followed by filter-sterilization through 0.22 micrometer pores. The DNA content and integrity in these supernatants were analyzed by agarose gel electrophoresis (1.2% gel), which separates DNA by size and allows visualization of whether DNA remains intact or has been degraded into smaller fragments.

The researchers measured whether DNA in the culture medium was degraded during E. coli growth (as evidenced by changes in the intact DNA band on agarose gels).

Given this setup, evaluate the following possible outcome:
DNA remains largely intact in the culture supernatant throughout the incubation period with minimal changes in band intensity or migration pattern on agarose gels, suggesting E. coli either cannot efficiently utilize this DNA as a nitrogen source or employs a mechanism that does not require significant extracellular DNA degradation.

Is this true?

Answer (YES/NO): NO